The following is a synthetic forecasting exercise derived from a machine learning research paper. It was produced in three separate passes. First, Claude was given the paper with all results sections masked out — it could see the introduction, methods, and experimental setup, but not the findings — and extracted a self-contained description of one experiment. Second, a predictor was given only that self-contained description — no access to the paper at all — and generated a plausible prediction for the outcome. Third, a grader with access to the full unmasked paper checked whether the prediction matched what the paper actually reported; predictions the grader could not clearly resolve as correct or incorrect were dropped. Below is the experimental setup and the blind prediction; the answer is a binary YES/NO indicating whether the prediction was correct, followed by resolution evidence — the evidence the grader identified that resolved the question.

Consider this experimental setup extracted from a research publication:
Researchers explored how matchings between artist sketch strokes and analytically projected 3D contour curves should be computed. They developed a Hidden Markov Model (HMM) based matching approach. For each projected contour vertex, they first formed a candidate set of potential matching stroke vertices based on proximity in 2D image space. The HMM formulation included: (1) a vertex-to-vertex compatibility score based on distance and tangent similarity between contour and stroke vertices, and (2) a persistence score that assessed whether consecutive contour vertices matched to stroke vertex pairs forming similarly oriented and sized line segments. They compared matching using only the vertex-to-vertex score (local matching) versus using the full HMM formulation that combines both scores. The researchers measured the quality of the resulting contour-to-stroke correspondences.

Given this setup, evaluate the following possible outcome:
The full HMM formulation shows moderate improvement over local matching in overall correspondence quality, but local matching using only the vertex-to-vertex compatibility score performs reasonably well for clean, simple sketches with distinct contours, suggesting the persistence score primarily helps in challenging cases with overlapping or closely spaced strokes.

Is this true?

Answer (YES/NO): NO